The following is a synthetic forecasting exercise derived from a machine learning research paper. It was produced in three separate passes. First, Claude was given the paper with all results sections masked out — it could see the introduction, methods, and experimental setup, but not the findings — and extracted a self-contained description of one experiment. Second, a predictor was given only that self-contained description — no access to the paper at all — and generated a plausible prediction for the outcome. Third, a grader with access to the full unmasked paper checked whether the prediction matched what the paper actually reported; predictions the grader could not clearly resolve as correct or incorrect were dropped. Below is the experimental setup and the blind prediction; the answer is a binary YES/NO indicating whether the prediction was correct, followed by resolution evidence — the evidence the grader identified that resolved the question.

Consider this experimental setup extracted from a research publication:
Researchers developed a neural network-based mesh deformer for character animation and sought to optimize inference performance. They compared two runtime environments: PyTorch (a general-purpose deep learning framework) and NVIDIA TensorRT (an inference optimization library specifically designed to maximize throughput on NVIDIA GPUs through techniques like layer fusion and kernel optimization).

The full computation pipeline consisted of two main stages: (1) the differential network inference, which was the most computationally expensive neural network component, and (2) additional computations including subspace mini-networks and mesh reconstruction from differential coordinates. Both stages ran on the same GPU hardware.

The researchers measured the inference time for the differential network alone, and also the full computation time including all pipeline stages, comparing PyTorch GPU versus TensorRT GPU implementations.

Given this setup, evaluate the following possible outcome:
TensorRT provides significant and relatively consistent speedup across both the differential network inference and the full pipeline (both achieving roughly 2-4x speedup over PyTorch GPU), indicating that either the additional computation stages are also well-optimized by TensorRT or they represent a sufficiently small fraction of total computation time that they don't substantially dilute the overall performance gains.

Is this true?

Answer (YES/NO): NO